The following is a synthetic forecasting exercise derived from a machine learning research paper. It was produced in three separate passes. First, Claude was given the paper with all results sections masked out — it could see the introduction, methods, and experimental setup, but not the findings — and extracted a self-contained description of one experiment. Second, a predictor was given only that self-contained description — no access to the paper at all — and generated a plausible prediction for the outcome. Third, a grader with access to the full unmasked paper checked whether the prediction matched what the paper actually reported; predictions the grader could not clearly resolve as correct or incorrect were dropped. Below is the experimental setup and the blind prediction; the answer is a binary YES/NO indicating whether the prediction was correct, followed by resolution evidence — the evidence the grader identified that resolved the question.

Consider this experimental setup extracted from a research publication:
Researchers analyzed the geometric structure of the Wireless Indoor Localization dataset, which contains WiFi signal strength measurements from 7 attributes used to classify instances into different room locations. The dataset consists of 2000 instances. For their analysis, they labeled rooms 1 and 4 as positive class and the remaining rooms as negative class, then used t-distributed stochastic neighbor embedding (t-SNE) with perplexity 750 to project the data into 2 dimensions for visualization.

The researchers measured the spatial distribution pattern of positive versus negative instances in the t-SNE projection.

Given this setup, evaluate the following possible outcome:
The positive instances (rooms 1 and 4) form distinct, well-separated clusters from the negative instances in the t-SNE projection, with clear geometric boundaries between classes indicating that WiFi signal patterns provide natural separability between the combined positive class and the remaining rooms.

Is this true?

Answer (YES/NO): NO